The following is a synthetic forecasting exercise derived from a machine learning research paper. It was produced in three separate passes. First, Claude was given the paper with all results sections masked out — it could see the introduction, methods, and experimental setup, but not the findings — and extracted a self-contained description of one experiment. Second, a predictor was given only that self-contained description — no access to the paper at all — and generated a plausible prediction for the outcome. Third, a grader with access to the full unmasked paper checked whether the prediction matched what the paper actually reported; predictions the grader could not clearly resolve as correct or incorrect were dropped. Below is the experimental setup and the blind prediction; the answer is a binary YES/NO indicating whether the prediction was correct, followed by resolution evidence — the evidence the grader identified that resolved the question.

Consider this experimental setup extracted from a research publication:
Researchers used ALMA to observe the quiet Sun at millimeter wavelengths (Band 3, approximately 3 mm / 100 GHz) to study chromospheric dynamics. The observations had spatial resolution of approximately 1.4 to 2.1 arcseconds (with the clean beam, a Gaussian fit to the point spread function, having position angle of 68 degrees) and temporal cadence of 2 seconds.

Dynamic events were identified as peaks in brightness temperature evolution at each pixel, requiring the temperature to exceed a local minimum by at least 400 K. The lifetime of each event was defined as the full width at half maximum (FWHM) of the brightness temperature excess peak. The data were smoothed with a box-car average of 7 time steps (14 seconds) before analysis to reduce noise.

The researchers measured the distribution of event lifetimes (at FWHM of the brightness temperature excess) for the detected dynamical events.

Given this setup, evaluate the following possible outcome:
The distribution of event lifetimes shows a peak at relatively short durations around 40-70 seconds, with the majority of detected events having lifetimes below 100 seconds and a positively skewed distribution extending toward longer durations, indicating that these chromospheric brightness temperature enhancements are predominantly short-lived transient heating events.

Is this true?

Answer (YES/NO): NO